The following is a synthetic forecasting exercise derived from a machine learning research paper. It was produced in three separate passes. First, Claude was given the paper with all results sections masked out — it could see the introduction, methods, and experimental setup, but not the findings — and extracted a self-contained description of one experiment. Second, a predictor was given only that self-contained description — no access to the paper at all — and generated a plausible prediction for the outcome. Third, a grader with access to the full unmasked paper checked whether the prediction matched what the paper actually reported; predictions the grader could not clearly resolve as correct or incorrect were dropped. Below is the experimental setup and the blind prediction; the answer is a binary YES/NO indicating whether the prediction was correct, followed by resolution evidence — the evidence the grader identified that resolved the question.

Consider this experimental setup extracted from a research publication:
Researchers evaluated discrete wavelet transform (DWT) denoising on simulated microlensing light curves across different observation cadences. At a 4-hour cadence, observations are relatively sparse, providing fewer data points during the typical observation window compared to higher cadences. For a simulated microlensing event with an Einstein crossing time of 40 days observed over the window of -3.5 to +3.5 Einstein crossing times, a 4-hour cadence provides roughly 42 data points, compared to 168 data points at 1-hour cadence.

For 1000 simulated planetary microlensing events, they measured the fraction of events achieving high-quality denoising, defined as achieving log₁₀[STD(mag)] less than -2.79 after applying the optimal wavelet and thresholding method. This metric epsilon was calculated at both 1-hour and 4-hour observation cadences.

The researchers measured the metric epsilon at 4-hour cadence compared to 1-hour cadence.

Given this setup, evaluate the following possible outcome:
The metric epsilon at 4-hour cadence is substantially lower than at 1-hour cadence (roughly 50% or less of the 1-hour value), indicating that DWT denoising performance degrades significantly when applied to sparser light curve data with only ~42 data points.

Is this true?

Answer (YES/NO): NO